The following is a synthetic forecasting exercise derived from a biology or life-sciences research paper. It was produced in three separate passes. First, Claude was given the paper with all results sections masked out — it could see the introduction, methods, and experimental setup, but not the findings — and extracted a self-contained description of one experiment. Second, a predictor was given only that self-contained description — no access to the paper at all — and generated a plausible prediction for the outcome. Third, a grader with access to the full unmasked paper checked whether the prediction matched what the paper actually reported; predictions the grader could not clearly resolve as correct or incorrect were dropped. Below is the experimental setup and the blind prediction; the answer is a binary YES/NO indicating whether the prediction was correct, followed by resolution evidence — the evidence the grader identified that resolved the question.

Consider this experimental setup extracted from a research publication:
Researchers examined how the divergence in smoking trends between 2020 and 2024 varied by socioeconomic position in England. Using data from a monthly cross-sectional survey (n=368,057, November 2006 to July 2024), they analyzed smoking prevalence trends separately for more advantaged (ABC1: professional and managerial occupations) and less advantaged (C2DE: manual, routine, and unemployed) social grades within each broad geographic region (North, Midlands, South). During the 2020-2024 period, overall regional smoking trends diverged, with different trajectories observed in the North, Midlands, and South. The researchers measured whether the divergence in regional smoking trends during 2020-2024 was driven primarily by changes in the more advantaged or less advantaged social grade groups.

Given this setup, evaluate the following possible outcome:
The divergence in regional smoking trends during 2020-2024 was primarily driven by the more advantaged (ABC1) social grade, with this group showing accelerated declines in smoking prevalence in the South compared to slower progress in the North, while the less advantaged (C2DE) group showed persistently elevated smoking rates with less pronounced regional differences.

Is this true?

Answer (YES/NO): NO